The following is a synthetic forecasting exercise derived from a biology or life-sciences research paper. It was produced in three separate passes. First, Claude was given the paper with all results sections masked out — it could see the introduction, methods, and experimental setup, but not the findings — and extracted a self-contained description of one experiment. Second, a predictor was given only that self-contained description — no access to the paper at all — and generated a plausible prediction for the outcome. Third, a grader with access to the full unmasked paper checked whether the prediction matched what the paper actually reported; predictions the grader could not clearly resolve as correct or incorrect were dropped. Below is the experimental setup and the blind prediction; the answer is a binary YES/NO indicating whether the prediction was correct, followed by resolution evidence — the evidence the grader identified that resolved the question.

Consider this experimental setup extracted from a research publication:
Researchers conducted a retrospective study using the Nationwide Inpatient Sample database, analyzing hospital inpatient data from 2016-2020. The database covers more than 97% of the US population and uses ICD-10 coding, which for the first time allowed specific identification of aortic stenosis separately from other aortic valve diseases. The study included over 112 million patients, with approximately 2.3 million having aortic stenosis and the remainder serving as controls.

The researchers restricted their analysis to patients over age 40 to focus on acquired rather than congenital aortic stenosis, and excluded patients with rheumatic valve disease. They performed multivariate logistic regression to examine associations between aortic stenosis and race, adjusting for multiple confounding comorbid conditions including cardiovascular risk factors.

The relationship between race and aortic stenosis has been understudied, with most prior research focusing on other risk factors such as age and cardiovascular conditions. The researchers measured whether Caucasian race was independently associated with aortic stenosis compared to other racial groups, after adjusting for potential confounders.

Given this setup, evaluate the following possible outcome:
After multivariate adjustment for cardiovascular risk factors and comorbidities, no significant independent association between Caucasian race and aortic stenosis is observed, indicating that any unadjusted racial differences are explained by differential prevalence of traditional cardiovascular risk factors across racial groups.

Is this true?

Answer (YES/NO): NO